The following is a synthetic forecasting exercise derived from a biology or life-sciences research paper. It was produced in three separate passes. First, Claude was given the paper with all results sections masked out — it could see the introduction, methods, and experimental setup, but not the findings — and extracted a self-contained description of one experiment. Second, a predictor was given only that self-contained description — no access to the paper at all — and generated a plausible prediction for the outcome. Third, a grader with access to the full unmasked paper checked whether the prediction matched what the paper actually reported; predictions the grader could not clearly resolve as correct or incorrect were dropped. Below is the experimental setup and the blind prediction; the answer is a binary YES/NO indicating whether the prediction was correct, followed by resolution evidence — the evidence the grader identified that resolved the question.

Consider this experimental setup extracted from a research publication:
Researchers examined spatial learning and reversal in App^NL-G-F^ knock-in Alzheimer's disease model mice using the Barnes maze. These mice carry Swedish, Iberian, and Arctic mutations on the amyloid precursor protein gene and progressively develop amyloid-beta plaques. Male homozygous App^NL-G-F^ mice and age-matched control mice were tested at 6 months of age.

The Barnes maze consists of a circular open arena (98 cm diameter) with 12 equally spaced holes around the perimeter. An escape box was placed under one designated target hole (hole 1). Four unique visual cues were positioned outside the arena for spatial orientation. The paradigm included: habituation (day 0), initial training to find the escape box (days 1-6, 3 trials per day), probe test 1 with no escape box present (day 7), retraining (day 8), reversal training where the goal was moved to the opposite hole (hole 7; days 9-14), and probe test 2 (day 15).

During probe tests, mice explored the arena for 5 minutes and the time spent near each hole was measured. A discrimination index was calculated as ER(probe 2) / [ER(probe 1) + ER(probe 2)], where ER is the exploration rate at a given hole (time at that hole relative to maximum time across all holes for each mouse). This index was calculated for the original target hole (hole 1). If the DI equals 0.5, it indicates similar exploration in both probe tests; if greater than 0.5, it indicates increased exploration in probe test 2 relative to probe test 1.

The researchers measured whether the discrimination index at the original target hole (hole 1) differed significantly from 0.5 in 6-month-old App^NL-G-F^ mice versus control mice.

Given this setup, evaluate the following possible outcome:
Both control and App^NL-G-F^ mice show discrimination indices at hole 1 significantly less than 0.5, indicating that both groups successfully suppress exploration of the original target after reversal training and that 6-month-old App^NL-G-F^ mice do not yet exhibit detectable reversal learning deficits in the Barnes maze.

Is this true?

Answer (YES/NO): NO